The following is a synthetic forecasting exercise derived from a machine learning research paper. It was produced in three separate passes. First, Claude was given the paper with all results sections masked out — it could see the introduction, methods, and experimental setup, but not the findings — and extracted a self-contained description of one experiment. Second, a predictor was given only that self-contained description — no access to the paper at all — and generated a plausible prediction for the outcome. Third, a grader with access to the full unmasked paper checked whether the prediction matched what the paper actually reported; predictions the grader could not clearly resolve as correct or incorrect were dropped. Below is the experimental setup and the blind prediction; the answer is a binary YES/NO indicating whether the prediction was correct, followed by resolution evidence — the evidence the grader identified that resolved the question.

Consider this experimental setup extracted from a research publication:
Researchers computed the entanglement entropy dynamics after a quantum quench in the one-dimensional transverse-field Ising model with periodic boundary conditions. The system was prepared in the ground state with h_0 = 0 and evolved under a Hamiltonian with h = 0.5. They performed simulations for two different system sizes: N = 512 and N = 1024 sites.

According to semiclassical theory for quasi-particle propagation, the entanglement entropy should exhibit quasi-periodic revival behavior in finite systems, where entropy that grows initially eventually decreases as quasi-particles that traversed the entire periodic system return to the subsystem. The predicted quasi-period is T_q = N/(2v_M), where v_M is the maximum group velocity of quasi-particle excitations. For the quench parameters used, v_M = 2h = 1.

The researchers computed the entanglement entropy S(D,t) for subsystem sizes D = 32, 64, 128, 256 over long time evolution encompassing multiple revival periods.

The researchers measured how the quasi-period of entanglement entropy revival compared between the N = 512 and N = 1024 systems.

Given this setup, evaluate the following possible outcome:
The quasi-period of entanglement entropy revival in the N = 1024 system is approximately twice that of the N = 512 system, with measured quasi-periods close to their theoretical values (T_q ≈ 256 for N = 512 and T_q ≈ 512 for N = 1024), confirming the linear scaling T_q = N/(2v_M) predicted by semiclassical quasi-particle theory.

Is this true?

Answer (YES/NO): YES